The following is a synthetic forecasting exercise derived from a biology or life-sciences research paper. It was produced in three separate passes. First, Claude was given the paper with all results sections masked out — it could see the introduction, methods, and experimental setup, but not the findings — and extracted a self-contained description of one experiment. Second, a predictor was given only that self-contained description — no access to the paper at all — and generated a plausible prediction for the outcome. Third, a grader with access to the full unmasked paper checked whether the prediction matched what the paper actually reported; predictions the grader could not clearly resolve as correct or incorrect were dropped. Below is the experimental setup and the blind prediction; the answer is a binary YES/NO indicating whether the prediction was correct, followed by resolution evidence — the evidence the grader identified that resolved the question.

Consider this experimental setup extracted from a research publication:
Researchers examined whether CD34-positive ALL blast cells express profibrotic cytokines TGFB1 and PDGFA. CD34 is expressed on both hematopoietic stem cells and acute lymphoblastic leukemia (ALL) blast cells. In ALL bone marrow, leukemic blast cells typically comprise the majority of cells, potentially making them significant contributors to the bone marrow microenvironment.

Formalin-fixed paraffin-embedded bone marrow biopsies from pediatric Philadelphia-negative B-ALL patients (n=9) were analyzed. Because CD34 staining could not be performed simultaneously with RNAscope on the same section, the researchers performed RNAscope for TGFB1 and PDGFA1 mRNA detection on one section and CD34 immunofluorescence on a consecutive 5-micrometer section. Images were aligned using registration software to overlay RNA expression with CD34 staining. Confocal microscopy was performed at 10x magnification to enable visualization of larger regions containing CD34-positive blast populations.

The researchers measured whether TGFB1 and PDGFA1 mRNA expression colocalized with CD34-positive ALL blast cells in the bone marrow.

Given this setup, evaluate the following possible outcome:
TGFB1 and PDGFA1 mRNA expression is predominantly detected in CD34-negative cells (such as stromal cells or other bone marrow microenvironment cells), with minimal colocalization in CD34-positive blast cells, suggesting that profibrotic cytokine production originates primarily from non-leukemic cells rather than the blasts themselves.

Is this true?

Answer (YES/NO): NO